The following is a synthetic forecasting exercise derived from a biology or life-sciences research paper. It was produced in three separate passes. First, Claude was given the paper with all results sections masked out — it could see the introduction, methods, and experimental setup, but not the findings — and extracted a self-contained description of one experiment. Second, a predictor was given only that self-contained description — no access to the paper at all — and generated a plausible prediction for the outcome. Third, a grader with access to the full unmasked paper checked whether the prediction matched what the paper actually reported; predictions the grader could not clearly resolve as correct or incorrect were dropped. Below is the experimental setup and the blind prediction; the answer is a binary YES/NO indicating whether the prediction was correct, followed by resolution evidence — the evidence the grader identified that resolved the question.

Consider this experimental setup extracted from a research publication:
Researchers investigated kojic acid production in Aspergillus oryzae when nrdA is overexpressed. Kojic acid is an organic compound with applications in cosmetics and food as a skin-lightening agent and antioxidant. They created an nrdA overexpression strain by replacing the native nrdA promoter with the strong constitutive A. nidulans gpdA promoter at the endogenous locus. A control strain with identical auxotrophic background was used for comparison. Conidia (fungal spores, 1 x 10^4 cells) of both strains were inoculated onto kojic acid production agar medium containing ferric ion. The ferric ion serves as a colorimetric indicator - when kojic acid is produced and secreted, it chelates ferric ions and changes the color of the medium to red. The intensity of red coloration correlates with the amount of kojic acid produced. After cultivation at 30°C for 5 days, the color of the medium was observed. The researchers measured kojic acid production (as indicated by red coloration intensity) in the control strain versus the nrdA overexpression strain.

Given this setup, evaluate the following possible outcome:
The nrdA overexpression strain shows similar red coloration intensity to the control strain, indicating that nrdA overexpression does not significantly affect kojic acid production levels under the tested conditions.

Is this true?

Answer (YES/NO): NO